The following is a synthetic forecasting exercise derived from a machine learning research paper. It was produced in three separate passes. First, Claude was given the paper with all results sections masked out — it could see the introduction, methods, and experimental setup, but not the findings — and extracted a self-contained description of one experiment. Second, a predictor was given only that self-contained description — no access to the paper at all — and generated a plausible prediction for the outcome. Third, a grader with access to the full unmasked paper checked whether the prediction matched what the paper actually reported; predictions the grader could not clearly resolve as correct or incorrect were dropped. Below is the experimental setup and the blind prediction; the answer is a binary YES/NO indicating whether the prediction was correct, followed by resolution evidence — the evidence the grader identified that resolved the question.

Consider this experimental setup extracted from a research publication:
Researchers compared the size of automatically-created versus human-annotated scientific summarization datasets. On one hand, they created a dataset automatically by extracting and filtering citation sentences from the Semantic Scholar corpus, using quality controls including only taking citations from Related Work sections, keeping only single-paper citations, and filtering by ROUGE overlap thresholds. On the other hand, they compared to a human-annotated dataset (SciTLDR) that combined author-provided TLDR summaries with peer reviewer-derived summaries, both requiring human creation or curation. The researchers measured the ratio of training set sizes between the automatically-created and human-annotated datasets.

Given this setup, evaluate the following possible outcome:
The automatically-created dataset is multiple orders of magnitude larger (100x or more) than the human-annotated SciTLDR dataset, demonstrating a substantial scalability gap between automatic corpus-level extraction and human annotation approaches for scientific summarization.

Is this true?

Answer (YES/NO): NO